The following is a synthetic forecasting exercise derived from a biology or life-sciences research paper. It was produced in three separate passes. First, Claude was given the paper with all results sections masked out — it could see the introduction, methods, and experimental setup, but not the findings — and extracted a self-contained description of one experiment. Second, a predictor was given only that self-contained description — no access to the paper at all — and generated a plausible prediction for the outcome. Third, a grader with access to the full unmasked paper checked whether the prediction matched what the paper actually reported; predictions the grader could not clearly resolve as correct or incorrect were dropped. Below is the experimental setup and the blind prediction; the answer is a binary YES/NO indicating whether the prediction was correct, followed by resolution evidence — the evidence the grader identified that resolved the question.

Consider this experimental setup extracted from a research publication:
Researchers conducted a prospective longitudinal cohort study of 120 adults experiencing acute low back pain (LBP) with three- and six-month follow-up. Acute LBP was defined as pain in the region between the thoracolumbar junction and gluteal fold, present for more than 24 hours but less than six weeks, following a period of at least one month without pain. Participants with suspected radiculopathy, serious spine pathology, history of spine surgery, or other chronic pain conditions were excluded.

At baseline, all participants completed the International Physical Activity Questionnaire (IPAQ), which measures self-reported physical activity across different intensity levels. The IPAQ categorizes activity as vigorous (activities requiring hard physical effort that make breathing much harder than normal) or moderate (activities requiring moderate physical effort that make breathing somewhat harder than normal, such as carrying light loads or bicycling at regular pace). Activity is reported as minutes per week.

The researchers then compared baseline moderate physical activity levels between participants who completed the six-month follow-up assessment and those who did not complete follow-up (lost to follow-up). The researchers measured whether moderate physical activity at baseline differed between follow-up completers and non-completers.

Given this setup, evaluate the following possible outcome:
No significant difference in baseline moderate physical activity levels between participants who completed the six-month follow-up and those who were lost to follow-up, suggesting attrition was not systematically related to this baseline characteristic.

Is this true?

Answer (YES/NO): NO